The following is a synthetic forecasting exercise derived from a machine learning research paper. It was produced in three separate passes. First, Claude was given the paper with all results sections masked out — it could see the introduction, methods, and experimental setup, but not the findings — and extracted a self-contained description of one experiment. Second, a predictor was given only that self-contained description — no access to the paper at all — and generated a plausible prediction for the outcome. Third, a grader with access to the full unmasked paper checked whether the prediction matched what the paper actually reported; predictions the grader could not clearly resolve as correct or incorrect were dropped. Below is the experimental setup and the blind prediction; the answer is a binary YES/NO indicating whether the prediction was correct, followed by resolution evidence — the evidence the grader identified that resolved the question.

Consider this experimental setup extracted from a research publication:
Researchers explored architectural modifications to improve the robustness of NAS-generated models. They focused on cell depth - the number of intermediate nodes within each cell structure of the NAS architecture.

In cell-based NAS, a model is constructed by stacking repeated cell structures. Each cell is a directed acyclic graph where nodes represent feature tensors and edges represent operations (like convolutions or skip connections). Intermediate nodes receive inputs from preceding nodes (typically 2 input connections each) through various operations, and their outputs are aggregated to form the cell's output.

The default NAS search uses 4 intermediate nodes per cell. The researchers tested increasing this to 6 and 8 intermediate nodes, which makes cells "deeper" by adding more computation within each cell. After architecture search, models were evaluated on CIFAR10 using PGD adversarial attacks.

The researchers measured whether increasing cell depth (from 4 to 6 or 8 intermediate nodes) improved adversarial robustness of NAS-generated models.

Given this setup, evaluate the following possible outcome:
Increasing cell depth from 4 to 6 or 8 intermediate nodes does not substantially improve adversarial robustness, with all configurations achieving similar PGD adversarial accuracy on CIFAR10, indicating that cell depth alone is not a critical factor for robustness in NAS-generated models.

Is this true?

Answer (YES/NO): NO